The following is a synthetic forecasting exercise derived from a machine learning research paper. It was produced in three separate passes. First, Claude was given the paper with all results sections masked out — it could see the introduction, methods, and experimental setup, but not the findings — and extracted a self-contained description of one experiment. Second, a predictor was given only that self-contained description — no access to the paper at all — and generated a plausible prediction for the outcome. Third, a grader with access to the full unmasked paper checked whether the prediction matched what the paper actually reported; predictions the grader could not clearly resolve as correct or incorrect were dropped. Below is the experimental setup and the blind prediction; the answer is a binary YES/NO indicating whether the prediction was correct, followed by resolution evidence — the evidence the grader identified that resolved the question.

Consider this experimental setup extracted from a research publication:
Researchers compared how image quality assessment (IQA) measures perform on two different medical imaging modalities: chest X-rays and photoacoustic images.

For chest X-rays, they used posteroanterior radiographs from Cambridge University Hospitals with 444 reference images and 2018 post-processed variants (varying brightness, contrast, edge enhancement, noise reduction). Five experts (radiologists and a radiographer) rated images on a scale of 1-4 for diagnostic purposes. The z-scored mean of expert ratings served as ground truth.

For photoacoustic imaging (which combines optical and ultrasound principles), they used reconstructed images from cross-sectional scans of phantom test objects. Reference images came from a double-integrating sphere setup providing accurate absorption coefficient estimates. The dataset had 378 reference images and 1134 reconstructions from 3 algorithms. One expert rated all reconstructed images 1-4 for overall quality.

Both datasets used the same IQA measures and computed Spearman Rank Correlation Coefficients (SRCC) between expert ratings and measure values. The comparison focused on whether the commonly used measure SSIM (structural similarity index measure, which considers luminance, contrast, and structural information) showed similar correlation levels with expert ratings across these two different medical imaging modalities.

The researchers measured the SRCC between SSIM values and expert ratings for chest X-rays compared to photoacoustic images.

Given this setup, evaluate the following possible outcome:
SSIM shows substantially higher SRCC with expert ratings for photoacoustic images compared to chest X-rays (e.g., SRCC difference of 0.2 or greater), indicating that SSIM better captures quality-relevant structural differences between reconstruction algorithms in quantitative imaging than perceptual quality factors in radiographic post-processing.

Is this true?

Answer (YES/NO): NO